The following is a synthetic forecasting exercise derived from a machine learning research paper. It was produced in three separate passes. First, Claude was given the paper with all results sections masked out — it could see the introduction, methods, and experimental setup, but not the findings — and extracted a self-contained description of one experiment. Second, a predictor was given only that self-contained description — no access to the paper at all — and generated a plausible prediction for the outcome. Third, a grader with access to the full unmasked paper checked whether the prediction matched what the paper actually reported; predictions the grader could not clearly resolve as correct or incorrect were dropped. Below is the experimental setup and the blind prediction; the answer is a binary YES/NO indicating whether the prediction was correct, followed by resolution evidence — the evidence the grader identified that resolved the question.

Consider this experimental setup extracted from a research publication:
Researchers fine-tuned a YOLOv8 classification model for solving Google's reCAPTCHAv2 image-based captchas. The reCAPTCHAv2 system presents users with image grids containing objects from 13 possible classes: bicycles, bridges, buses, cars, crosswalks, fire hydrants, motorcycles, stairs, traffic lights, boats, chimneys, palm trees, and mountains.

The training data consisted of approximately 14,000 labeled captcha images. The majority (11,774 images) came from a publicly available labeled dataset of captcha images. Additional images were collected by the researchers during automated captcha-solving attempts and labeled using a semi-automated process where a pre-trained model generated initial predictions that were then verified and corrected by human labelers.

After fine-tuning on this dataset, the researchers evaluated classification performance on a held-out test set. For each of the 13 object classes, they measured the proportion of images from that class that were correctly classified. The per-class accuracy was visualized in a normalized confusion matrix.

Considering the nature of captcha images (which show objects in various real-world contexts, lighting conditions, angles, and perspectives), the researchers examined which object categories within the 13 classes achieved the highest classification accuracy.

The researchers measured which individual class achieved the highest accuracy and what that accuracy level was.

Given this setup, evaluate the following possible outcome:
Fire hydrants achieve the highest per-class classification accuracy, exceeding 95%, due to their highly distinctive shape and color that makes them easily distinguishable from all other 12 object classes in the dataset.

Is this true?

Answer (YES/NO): YES